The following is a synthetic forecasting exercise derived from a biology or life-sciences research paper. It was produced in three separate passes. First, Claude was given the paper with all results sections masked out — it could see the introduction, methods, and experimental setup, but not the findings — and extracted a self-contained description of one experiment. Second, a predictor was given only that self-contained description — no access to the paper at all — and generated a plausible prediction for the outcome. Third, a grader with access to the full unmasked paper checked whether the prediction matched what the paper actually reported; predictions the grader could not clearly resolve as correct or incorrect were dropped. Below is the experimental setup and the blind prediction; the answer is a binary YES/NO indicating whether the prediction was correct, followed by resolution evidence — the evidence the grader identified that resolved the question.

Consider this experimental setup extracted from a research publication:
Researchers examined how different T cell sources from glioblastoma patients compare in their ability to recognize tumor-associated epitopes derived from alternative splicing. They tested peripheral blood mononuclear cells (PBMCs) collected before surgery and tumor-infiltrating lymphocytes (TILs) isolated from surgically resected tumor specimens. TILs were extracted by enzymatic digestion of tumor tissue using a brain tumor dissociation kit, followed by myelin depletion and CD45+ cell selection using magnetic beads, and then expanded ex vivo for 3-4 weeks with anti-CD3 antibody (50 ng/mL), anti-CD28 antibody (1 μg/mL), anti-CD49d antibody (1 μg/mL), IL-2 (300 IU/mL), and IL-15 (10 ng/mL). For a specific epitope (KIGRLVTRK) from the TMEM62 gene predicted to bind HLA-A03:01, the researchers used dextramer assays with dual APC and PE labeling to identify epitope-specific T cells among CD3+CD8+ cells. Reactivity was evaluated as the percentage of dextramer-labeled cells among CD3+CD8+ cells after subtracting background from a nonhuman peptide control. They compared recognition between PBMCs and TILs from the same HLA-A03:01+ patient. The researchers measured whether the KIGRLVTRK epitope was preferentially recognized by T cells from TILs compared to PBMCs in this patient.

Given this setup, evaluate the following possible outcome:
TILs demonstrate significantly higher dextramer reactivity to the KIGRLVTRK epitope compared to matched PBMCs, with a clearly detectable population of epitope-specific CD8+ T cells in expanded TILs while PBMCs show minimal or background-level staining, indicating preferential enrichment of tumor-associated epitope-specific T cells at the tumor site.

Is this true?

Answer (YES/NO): YES